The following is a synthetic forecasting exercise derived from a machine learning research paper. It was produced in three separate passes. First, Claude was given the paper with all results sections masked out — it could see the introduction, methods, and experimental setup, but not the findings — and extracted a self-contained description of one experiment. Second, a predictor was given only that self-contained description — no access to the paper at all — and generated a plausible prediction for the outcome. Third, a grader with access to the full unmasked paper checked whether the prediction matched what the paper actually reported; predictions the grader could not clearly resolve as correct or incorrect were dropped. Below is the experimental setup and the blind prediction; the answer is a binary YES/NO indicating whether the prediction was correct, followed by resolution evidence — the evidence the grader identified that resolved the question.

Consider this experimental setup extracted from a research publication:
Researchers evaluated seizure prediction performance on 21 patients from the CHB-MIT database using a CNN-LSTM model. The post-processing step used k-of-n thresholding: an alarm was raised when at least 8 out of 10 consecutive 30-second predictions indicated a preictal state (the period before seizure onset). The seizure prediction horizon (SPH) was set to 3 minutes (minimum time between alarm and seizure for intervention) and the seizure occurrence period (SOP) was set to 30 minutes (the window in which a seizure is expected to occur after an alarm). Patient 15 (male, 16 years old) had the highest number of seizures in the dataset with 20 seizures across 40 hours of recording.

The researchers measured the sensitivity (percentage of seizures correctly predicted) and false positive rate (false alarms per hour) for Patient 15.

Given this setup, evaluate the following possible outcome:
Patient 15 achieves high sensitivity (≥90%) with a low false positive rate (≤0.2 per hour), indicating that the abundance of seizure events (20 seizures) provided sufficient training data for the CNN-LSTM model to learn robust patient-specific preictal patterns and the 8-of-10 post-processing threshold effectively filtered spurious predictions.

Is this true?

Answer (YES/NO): YES